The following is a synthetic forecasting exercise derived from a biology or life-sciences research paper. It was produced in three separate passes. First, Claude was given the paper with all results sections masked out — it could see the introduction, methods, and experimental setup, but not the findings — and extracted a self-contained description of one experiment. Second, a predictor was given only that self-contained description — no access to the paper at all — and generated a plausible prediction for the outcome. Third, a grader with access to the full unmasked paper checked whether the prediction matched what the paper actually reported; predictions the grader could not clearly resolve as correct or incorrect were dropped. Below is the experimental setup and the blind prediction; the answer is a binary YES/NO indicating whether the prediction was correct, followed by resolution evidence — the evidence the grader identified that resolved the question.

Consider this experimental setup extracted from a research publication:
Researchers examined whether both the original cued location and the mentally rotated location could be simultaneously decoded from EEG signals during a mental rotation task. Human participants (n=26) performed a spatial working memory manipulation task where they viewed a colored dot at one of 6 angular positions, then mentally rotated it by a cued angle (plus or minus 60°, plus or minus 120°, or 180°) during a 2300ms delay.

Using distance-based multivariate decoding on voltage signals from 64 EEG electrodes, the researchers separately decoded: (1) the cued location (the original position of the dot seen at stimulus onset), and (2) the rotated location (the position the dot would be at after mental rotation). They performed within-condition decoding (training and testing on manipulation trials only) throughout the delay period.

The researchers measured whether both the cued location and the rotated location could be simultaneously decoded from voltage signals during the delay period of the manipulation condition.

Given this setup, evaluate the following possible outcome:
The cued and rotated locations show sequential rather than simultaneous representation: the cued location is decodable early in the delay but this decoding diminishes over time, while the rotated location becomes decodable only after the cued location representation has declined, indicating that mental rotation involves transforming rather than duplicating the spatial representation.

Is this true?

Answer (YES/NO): NO